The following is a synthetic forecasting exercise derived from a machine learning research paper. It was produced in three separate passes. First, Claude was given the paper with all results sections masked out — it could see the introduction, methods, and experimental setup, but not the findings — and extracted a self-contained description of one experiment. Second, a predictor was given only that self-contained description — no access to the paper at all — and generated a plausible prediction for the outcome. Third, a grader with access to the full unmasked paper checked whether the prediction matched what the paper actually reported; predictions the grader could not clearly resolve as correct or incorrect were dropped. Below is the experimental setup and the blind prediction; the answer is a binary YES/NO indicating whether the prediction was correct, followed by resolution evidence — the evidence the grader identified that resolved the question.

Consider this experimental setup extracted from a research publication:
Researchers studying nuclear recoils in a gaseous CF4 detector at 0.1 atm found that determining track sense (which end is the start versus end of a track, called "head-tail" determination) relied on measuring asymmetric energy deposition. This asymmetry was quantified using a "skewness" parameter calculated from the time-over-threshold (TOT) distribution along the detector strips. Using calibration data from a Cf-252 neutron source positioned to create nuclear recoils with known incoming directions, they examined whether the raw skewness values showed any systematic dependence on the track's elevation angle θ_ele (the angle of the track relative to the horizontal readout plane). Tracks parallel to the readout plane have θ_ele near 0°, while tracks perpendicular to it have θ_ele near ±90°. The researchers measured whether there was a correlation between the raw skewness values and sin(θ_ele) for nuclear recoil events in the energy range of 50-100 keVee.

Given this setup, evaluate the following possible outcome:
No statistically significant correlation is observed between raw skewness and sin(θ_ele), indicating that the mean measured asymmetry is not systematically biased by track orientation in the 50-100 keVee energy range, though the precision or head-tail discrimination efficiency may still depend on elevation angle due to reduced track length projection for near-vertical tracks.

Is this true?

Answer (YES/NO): NO